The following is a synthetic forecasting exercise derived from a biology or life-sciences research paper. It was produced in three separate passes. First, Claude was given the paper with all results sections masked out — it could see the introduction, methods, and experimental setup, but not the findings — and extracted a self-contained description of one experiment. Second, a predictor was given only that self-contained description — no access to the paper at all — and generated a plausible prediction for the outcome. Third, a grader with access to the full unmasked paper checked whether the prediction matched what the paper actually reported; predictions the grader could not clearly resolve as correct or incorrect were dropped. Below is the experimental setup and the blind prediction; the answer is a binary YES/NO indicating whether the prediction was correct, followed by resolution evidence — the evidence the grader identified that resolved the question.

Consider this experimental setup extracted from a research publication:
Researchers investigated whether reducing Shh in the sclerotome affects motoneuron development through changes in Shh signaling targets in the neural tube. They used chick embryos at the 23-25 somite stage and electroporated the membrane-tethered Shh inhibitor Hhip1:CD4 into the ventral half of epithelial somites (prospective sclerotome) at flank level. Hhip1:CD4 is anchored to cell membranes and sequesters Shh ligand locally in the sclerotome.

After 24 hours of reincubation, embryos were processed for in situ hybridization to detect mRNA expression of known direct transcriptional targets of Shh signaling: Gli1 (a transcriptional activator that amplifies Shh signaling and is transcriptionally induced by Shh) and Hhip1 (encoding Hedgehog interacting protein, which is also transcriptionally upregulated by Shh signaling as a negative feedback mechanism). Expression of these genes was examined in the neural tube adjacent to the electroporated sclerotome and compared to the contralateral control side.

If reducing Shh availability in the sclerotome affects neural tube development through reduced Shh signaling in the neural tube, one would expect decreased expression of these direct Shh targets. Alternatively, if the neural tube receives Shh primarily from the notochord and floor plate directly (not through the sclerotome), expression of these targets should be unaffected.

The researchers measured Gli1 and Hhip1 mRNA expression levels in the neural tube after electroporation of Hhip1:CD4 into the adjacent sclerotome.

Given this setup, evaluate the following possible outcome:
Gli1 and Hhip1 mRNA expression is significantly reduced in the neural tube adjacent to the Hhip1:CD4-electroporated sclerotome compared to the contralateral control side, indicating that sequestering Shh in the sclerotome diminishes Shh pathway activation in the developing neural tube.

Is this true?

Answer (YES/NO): YES